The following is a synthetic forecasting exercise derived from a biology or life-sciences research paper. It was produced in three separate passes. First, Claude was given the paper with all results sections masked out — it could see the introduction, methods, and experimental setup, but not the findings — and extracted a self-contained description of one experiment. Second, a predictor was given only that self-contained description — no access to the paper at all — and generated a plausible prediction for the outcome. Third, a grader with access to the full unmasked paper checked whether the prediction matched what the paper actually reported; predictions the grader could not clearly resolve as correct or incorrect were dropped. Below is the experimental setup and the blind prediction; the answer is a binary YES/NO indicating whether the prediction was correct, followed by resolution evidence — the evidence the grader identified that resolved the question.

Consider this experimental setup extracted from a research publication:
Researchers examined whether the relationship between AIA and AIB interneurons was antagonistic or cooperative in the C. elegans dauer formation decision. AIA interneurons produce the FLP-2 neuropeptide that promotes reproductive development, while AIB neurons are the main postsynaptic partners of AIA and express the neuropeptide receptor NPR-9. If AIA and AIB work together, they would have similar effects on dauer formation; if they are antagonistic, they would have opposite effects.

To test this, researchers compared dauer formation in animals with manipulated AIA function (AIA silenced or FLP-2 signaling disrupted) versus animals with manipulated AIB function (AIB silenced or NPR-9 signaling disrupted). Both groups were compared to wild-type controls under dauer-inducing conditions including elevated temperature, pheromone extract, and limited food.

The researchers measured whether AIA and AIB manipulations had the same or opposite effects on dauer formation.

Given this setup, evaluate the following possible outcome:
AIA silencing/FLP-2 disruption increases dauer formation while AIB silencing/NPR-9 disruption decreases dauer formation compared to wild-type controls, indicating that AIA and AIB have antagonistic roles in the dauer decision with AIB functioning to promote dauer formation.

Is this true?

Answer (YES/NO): YES